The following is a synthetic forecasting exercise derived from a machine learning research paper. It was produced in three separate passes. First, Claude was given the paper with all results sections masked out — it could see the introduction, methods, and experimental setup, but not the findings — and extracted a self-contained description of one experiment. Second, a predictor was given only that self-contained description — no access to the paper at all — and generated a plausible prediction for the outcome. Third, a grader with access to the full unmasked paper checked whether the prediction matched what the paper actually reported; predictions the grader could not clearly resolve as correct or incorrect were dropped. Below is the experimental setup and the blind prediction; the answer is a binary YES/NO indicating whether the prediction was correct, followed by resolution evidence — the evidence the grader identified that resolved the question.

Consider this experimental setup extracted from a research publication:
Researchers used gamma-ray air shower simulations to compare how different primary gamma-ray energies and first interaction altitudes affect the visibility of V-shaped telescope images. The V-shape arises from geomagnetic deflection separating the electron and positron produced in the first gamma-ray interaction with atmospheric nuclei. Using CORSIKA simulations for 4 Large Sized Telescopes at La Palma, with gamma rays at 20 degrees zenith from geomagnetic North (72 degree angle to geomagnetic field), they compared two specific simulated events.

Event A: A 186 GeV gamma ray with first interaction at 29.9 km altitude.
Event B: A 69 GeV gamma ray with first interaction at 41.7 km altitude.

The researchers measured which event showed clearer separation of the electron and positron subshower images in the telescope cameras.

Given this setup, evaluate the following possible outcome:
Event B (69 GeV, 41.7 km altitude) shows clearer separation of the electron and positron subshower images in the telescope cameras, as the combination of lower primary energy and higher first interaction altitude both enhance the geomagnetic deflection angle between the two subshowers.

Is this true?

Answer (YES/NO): YES